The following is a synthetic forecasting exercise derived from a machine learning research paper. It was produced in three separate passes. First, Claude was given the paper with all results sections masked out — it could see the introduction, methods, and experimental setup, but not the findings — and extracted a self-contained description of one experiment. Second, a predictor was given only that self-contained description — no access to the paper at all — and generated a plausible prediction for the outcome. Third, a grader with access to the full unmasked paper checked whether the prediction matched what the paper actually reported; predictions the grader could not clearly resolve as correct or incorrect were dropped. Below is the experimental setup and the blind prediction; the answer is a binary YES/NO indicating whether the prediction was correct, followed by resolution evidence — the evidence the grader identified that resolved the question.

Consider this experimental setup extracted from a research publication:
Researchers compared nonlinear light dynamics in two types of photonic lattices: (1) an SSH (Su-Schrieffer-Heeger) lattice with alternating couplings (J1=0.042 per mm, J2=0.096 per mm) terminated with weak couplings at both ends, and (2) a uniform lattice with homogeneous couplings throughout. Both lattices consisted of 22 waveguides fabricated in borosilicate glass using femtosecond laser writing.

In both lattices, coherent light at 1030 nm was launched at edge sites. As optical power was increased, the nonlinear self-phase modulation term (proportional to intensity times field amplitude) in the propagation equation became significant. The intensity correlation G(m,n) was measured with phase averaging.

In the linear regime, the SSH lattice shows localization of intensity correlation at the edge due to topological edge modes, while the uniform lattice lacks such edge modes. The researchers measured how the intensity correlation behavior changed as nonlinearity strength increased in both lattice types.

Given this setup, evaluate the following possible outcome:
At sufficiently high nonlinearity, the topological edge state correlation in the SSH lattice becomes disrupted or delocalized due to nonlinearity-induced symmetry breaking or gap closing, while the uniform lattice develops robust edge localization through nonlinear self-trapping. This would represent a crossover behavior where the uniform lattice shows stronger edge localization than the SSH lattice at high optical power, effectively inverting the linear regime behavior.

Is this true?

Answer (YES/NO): NO